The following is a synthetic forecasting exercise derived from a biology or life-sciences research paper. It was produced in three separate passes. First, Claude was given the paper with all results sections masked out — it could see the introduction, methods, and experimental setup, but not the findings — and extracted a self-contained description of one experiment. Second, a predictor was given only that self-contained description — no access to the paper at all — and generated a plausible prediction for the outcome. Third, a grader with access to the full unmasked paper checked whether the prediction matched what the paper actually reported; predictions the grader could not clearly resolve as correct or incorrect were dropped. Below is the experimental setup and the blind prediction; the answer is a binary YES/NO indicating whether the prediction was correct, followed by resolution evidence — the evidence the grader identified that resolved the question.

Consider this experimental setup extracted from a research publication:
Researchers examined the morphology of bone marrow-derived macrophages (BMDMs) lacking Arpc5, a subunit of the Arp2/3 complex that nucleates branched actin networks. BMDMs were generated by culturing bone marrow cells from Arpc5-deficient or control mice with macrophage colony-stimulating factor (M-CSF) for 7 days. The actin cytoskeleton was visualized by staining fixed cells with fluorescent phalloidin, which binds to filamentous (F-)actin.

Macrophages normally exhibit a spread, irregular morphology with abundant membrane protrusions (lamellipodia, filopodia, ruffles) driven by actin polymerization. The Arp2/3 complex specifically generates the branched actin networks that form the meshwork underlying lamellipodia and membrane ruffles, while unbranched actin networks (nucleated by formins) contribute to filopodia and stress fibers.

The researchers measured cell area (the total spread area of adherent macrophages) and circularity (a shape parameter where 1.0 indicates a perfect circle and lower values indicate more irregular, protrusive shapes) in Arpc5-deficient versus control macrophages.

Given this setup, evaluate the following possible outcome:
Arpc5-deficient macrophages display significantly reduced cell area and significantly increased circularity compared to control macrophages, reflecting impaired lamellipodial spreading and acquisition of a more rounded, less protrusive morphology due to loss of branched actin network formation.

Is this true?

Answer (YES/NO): NO